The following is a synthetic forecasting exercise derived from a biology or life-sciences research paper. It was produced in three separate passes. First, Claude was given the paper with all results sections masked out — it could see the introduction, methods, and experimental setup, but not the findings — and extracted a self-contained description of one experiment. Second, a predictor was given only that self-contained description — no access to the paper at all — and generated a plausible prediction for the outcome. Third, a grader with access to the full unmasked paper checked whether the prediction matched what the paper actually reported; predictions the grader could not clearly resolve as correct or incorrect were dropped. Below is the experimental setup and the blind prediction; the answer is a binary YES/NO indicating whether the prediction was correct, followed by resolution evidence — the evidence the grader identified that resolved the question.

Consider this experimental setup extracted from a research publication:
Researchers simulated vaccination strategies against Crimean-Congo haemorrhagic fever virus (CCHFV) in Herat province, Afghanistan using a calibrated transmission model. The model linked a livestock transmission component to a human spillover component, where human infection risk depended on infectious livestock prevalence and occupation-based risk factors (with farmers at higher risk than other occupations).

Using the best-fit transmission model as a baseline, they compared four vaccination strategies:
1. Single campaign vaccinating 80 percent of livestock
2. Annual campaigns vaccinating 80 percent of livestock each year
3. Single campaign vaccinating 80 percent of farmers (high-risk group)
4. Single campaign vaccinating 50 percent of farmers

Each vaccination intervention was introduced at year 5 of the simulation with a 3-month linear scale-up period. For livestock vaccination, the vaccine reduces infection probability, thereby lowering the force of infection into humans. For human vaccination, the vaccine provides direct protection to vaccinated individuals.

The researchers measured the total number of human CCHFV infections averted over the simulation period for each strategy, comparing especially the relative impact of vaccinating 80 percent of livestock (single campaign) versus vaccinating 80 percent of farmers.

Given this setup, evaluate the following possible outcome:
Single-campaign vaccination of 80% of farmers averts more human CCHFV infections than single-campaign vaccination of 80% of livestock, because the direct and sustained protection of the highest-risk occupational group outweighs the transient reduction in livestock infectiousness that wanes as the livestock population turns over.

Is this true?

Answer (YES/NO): YES